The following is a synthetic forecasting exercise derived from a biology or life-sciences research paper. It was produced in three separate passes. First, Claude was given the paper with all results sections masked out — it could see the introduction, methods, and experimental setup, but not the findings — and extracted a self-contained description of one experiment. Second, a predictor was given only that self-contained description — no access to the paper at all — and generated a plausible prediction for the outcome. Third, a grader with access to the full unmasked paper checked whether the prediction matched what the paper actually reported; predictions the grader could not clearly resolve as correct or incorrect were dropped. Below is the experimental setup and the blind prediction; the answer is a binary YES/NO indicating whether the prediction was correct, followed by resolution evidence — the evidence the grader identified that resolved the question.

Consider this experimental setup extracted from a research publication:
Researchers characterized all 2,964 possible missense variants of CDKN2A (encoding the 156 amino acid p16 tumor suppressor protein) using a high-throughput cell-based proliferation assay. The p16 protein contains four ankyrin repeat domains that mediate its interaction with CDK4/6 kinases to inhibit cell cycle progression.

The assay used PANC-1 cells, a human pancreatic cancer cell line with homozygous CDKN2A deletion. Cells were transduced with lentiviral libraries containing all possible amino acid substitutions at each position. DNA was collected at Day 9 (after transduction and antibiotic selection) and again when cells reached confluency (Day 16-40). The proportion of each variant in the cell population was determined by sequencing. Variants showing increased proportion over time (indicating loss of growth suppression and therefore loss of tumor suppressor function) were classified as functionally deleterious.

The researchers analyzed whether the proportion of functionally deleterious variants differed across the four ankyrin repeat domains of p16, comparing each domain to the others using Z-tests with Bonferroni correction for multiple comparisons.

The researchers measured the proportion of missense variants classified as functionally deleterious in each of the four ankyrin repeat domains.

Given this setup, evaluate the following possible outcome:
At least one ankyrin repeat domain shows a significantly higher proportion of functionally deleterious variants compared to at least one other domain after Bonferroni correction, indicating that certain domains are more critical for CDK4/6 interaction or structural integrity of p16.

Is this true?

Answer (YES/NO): YES